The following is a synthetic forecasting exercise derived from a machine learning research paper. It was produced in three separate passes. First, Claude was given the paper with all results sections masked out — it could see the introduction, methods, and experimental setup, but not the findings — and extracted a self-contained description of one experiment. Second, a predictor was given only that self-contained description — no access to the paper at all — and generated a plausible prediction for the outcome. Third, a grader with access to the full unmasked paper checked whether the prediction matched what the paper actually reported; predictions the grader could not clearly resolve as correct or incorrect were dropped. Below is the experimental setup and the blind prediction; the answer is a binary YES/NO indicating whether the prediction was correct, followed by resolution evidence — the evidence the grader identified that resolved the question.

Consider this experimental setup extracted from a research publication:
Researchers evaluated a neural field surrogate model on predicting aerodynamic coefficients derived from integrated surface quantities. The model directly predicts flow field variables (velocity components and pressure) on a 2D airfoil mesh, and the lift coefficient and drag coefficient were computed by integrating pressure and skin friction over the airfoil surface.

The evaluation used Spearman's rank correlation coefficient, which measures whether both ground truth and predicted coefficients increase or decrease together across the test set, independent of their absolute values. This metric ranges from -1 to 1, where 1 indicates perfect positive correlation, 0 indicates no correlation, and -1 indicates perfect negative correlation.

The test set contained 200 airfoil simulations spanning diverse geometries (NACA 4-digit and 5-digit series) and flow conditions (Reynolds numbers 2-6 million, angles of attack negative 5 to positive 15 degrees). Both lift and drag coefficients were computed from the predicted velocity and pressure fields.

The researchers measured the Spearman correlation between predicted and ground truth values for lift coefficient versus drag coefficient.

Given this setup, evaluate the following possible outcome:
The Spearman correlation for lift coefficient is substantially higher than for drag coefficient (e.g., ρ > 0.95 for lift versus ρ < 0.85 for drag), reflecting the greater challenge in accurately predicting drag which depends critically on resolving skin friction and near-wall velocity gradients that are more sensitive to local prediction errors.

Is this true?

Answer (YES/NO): YES